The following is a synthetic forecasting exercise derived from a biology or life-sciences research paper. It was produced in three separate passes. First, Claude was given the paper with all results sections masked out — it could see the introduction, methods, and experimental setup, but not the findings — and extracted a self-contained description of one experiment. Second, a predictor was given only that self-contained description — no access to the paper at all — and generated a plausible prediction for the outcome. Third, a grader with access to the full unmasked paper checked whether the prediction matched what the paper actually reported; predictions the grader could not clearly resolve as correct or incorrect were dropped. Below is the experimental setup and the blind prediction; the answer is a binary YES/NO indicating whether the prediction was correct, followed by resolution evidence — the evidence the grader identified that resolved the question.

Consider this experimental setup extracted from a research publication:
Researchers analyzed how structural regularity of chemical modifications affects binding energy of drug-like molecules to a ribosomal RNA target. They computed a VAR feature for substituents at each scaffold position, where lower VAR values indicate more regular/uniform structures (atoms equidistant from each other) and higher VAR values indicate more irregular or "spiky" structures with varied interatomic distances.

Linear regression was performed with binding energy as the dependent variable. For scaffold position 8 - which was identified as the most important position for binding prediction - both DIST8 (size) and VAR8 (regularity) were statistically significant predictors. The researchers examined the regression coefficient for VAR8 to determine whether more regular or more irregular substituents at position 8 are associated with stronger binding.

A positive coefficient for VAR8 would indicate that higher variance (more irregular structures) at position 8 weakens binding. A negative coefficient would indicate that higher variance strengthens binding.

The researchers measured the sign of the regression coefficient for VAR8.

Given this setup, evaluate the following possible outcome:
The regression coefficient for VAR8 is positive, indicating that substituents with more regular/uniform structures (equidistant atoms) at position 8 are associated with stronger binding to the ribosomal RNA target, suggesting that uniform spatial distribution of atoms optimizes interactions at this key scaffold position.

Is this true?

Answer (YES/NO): YES